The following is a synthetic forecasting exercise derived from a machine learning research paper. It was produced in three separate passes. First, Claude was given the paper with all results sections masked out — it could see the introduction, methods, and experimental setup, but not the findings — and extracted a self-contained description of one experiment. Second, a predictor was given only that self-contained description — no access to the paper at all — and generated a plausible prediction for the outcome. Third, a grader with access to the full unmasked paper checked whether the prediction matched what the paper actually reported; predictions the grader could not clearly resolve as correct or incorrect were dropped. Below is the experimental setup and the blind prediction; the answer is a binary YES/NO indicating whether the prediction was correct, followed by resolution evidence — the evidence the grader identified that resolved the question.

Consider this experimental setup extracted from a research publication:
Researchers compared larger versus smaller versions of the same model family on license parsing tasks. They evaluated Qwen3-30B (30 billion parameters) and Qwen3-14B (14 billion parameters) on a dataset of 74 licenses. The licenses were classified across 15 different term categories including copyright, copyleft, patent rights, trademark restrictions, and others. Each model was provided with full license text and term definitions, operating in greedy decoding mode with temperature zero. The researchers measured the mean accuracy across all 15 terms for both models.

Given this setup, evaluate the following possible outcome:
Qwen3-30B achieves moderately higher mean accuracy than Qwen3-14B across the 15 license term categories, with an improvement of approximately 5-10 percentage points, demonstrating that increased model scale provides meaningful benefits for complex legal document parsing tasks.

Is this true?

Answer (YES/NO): NO